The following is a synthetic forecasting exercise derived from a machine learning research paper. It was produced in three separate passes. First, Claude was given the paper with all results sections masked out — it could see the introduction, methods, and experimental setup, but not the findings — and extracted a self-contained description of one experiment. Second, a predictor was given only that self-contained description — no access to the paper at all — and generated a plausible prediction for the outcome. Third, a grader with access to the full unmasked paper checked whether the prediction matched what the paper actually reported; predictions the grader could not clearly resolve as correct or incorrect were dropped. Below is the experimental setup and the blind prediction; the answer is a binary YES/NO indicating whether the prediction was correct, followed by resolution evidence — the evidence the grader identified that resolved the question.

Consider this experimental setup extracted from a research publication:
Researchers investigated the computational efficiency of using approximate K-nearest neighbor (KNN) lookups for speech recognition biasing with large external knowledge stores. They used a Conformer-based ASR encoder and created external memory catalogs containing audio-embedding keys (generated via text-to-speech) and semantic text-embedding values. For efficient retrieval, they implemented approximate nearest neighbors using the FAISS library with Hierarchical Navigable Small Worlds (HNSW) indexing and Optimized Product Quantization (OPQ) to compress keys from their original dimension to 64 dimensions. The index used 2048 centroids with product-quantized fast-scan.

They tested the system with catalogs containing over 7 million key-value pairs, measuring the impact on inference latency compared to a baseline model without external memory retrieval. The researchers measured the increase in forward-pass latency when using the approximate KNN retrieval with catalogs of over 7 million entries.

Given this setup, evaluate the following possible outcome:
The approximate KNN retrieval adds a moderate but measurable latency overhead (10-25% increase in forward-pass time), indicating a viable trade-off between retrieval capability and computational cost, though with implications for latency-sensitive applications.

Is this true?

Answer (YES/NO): YES